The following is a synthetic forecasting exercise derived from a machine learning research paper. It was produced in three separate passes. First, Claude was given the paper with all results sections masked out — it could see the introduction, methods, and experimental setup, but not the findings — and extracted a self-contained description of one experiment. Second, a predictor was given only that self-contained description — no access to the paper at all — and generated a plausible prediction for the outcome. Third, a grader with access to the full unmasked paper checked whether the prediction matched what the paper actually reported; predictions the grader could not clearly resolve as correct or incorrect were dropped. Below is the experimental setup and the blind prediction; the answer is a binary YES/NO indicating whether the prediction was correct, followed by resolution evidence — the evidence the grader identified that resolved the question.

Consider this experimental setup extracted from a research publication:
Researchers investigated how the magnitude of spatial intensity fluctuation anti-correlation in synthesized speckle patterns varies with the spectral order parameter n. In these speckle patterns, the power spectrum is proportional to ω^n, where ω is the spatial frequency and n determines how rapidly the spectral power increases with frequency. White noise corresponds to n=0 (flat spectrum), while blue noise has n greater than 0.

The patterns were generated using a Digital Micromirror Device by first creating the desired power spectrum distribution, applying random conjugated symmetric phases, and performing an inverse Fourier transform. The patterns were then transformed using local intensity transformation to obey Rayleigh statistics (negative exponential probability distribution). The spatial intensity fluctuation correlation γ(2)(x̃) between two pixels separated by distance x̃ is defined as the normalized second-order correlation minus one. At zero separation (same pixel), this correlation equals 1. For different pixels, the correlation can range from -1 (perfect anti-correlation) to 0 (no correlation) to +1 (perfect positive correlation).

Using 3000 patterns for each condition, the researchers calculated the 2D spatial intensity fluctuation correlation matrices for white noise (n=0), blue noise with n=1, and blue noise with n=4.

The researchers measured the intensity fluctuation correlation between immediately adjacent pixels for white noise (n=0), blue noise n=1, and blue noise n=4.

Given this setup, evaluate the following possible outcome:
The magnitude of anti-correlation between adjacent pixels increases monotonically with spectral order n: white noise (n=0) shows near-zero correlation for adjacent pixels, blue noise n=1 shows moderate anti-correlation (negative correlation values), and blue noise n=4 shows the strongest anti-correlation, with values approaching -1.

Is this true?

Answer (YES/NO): NO